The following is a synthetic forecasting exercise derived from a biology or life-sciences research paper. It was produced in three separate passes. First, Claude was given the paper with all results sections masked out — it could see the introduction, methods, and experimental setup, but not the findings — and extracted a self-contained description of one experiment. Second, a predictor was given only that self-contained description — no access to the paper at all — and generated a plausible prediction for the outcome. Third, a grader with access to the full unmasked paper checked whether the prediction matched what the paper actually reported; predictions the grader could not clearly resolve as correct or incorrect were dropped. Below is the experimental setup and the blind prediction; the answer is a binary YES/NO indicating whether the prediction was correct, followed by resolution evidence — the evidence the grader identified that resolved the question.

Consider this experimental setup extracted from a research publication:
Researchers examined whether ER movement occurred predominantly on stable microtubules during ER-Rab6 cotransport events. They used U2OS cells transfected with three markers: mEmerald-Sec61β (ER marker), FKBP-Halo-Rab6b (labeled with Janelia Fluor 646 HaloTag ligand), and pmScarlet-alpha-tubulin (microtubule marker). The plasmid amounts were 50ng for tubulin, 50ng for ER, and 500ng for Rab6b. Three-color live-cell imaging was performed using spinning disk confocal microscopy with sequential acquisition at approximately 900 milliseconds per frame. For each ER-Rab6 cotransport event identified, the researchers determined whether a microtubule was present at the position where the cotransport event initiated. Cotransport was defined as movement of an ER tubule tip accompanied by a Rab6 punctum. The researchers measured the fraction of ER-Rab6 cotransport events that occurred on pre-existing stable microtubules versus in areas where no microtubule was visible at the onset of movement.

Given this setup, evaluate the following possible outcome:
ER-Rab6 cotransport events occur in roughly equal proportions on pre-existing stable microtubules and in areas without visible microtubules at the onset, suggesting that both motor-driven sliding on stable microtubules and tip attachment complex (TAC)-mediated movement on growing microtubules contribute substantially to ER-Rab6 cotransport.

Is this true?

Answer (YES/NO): NO